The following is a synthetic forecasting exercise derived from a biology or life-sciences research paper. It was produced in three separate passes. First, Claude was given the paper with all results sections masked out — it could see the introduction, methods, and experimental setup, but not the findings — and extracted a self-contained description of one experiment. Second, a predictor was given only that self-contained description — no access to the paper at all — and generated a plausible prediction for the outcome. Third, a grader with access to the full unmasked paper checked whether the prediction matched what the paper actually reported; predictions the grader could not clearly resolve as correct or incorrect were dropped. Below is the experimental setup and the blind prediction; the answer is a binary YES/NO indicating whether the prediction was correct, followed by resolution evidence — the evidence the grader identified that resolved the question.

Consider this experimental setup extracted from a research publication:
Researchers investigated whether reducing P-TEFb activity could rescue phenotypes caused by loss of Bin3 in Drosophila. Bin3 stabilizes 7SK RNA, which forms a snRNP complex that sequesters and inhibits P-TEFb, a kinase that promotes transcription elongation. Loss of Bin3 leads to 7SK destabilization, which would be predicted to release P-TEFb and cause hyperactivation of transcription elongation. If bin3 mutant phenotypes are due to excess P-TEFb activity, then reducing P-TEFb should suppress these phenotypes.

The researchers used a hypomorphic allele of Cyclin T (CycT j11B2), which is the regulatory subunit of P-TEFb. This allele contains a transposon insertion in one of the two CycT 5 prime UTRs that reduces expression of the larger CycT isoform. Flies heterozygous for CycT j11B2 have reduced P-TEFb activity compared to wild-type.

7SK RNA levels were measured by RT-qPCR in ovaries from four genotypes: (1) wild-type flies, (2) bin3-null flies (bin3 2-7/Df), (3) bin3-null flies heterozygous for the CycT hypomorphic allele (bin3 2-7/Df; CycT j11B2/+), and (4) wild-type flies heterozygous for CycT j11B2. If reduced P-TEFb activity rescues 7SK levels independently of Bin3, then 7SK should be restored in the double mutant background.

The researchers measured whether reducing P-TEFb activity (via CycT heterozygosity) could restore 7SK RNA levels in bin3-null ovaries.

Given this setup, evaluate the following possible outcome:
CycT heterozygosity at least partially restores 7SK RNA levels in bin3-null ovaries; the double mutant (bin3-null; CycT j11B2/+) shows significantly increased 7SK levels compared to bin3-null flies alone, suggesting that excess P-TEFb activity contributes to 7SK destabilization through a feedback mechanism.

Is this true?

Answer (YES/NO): NO